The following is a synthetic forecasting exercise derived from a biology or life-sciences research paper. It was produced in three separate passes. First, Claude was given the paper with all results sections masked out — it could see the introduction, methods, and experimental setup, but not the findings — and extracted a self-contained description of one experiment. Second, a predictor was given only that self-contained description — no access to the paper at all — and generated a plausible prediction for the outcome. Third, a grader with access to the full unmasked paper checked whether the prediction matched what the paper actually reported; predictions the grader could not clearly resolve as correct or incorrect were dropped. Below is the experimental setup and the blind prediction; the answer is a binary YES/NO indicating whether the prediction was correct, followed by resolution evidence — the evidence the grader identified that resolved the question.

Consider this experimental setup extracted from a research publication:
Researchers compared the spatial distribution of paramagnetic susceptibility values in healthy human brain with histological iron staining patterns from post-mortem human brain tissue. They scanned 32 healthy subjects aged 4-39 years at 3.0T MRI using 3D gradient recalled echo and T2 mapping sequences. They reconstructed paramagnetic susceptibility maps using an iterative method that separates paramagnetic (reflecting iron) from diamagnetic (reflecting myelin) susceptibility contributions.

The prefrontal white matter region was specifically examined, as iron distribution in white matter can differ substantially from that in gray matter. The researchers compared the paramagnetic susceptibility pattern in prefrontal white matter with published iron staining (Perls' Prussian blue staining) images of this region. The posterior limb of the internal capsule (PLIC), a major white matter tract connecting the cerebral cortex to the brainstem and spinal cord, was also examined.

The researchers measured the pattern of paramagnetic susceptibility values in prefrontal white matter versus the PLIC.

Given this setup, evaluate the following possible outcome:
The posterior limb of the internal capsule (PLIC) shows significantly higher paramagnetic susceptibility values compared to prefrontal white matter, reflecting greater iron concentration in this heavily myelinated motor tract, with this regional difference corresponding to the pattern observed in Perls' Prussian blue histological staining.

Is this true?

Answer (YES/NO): NO